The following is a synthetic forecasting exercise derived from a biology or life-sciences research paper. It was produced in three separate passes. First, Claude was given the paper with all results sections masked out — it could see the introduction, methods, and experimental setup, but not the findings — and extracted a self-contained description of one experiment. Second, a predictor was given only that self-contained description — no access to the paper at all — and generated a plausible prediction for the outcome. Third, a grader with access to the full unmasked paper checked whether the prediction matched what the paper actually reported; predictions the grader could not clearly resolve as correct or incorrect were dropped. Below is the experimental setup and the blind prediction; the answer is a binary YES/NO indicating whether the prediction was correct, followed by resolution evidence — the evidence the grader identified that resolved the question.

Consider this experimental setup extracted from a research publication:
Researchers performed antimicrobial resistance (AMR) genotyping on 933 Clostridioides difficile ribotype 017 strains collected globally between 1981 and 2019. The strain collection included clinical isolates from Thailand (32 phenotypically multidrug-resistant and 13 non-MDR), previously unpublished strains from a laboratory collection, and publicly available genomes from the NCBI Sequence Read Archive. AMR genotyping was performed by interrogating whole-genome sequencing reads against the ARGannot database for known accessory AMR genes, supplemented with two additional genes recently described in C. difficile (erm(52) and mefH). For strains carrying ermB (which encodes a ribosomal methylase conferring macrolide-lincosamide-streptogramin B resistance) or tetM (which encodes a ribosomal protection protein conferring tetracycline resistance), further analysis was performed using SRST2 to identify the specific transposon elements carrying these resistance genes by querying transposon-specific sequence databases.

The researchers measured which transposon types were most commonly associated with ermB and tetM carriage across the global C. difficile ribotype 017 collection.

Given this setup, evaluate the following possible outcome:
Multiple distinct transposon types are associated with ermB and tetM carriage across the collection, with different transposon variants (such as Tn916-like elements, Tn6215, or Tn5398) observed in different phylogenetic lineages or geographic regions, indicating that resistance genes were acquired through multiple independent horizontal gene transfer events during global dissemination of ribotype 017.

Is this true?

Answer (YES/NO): NO